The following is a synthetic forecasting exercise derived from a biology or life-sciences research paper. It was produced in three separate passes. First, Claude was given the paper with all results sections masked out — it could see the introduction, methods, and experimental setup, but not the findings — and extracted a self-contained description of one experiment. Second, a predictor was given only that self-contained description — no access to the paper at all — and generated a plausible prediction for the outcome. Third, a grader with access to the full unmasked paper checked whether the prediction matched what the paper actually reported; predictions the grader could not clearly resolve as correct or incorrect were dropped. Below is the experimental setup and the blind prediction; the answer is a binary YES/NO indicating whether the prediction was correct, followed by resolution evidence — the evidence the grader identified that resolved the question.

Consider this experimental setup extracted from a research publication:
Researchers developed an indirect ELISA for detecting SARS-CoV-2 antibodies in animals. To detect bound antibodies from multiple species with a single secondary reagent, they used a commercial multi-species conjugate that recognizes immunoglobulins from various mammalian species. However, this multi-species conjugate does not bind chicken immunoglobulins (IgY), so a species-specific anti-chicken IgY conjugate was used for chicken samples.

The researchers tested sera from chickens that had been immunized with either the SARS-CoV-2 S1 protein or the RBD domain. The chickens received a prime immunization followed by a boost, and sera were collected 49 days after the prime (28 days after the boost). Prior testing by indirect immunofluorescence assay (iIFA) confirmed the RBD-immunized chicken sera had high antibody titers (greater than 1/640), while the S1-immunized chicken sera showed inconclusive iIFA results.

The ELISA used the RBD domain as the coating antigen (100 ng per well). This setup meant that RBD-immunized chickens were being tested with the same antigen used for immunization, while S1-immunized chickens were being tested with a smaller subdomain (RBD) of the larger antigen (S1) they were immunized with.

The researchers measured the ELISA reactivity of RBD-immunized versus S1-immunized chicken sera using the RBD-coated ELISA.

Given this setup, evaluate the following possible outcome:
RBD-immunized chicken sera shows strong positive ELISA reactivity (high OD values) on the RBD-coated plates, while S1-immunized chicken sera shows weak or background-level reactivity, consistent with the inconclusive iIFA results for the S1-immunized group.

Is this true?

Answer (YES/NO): NO